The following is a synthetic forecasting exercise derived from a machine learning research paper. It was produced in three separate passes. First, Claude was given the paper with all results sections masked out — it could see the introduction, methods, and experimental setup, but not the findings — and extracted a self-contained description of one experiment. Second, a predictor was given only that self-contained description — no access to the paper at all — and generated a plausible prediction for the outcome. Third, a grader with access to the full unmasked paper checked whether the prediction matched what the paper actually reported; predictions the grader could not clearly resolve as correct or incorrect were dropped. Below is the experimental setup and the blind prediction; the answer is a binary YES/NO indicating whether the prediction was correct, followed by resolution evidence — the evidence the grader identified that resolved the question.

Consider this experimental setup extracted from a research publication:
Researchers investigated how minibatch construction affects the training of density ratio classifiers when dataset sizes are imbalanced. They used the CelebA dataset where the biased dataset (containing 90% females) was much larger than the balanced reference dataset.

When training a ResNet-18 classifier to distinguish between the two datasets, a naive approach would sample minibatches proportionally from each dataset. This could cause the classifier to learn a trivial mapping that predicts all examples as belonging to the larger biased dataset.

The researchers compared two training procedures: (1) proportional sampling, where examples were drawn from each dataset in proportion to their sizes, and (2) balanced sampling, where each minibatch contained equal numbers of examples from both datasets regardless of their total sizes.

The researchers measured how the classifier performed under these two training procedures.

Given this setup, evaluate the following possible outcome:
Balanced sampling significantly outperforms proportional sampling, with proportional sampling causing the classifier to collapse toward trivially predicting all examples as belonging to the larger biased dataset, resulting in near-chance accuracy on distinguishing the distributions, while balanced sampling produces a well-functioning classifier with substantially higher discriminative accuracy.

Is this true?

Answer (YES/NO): YES